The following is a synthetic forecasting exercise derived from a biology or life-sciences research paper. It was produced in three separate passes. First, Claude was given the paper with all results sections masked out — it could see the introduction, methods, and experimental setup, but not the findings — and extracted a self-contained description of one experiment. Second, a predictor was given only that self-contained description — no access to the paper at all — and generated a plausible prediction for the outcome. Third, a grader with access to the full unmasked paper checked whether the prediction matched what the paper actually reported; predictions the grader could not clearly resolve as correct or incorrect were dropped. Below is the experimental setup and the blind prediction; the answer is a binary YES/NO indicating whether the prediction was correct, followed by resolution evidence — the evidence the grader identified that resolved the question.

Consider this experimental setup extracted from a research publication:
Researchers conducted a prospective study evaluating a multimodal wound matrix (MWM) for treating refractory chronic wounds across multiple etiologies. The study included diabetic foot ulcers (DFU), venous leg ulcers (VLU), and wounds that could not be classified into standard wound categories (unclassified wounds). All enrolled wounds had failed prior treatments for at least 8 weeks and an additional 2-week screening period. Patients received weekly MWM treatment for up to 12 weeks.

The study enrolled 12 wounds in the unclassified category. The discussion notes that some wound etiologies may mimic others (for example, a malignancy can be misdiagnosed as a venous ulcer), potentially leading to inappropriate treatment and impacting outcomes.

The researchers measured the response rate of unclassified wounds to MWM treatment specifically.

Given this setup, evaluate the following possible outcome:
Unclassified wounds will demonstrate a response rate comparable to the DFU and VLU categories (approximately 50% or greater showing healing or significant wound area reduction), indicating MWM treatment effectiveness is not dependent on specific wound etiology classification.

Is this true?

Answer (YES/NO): NO